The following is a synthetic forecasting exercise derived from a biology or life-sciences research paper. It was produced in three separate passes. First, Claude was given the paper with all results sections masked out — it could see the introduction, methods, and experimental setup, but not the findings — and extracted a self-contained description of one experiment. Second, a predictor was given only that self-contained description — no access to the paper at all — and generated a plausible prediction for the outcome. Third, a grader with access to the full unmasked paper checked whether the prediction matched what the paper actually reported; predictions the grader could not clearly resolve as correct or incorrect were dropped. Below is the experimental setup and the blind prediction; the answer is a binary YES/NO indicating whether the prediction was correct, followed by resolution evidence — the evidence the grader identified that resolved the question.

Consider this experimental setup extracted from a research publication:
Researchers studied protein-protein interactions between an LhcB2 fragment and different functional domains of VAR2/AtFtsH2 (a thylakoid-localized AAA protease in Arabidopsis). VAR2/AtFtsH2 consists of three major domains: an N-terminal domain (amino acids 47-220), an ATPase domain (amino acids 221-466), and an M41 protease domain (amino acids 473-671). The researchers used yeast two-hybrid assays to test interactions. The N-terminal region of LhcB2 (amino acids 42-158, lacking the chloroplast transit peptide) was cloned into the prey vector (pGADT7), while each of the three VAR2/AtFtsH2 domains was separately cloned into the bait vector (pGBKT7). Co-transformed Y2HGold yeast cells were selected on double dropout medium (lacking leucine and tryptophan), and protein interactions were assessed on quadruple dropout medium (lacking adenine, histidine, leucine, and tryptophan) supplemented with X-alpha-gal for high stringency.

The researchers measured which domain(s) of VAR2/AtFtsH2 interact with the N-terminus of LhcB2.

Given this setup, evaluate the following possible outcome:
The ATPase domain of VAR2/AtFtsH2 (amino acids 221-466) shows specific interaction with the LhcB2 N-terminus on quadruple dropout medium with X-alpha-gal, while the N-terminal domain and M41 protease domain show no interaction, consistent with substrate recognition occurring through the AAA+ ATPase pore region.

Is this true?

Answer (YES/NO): NO